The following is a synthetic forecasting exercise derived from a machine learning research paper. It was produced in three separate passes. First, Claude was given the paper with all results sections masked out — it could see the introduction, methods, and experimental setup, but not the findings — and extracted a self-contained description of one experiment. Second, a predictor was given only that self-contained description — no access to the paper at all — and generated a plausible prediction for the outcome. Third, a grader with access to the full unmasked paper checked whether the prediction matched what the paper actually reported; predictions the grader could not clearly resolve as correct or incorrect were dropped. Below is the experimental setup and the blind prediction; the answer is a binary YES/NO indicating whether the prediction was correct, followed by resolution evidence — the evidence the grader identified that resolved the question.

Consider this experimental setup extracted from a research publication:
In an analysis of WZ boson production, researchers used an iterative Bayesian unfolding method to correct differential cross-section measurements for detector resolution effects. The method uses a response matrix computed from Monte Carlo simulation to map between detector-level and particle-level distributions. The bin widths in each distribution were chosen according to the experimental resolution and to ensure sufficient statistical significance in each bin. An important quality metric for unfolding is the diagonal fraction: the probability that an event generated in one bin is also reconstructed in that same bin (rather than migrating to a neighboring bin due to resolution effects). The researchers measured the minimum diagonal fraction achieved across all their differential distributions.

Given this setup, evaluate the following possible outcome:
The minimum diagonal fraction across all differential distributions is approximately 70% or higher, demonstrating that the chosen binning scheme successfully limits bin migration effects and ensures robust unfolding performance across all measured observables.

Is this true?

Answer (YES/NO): NO